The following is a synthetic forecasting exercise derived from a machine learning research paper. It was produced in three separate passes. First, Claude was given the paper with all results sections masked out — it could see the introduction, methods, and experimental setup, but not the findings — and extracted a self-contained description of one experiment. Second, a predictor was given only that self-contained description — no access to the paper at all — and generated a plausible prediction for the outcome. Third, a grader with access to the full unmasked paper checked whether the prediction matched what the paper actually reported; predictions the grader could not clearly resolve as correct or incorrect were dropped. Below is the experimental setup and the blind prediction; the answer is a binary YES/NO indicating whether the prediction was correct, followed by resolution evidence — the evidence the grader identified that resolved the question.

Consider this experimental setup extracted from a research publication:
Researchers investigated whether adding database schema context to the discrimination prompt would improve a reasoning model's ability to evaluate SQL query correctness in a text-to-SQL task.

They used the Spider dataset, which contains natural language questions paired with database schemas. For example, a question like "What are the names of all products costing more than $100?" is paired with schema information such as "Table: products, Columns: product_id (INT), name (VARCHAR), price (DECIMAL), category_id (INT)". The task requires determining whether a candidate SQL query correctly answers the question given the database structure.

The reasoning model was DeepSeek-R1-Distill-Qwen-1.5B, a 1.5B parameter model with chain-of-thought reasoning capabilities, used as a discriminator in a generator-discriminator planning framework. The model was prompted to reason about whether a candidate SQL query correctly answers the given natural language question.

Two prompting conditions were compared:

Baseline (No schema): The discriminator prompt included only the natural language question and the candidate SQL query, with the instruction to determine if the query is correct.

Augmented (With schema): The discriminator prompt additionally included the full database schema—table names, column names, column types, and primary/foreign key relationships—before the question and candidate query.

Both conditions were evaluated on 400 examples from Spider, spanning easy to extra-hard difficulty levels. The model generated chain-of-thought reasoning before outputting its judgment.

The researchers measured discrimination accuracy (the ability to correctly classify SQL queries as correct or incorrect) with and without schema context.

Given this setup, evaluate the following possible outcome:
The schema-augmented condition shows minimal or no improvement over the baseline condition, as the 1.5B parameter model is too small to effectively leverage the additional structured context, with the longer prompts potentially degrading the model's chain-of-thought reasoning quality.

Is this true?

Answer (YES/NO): YES